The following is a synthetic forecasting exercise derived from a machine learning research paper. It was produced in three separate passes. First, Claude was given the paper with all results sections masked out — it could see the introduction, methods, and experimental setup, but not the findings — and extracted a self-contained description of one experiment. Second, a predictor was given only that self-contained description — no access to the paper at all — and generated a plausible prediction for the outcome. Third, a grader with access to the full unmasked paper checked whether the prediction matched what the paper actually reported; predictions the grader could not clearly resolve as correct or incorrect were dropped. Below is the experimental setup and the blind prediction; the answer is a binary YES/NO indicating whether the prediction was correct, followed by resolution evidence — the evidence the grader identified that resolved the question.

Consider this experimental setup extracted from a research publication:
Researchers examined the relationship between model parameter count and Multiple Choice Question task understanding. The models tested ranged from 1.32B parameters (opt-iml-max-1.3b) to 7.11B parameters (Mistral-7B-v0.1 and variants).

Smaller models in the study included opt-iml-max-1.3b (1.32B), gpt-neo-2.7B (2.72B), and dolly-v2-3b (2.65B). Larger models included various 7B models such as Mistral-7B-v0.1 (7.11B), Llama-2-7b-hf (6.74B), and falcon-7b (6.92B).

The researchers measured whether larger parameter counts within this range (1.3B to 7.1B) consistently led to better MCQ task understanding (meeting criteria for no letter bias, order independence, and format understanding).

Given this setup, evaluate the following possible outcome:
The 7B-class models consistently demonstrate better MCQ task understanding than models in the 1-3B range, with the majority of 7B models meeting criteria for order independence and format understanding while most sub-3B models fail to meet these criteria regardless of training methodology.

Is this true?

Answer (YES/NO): NO